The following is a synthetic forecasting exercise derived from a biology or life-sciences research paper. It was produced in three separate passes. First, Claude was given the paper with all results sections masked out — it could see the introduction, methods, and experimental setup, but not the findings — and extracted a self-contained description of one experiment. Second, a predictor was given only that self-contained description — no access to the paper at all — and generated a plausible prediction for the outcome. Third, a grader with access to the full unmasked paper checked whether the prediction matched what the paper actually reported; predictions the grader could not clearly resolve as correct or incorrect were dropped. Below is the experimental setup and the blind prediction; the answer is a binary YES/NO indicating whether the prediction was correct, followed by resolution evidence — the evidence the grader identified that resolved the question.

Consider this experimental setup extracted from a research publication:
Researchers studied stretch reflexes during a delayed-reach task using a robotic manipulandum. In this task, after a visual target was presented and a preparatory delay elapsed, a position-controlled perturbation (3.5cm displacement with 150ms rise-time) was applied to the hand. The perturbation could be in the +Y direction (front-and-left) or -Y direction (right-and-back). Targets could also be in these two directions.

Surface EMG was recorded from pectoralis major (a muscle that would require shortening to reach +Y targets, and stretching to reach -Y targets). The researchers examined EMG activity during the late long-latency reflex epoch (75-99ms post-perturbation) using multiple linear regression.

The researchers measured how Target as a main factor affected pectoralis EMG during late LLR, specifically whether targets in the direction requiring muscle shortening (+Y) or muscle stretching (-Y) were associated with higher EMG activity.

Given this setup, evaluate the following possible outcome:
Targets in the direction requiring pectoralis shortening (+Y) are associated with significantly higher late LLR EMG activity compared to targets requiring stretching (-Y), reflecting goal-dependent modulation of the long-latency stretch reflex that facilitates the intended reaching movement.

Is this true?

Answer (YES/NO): YES